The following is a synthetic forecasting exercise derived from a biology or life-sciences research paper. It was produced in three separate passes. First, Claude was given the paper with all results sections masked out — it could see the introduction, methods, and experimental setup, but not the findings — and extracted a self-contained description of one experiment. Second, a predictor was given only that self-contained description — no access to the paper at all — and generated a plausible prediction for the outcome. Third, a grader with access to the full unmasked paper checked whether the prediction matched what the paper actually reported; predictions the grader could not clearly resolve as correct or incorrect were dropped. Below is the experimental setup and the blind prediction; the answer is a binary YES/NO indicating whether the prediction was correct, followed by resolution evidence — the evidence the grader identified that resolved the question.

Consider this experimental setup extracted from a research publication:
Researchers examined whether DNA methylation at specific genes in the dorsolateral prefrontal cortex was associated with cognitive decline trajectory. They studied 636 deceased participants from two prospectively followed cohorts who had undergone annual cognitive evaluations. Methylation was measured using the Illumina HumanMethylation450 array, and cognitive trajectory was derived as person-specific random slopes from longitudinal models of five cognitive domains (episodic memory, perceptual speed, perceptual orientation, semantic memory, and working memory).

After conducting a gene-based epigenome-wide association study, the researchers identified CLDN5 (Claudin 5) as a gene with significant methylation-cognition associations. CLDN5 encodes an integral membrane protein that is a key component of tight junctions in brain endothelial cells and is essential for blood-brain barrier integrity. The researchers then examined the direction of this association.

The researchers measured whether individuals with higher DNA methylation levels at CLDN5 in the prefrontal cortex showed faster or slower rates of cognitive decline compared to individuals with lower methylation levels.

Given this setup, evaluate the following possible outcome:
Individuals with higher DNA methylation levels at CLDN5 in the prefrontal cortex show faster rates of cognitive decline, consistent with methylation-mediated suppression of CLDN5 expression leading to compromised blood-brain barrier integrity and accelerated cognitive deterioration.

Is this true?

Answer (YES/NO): YES